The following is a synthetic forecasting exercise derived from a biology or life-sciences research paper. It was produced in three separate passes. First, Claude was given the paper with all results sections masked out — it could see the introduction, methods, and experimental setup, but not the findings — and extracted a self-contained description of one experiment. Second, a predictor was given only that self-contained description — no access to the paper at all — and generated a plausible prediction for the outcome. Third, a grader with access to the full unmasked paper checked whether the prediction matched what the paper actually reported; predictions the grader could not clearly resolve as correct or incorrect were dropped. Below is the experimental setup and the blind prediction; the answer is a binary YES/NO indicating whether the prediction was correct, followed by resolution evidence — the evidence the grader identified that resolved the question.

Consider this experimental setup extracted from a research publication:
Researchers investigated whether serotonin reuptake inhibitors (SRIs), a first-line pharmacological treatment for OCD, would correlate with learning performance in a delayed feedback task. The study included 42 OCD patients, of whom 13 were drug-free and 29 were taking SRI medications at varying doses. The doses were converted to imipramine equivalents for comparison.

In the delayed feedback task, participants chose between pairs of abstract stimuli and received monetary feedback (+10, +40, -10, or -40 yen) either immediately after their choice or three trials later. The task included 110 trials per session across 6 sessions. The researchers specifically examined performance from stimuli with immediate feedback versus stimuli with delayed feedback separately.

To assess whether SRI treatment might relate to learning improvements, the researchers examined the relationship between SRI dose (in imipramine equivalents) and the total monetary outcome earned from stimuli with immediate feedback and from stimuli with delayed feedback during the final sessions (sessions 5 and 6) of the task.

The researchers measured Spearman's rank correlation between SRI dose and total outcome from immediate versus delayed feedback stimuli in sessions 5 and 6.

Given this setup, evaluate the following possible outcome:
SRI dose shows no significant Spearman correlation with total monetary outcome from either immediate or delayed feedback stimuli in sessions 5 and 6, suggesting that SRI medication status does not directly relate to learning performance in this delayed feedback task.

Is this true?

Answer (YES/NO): NO